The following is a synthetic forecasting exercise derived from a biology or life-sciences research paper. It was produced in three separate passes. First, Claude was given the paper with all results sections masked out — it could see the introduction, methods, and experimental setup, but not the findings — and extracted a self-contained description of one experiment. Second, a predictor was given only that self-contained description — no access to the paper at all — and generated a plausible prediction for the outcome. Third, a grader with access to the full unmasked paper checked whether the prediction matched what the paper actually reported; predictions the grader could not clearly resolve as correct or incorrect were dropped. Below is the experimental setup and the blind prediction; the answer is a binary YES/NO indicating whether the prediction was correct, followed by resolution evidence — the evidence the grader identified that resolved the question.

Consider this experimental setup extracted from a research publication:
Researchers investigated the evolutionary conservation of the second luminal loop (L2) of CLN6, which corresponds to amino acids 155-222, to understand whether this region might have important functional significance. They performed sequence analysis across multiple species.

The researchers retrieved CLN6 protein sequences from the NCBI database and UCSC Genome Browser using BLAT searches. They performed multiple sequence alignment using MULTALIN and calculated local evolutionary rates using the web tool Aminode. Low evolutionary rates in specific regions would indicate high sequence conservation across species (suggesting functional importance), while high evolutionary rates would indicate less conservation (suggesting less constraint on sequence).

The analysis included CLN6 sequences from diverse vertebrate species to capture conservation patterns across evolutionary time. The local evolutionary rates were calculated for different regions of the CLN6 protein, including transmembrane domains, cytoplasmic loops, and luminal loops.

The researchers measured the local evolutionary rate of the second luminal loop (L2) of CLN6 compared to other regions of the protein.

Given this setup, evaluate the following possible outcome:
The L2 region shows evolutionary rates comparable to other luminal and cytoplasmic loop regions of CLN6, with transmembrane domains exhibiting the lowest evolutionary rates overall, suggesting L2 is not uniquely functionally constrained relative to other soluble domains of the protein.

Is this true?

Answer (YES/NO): NO